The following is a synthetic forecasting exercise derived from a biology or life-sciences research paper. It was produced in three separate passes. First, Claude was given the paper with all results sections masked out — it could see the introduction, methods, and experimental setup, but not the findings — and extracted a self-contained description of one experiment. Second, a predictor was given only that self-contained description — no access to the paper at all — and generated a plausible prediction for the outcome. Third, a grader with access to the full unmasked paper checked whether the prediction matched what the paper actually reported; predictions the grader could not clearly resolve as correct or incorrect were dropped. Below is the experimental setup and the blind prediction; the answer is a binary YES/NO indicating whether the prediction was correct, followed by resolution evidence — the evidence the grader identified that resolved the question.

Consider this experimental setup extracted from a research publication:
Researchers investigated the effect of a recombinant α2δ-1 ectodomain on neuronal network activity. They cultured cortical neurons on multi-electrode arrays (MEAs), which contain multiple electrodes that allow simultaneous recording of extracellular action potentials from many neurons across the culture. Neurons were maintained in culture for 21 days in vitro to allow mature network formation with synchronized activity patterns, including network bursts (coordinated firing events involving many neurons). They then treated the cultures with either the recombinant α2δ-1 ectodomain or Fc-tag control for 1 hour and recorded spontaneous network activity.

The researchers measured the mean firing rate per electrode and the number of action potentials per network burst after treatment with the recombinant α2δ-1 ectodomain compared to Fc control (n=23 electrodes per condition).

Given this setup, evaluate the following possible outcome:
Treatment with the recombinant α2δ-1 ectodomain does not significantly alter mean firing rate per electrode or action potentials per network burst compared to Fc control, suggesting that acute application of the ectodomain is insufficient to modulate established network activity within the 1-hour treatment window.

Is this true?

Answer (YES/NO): NO